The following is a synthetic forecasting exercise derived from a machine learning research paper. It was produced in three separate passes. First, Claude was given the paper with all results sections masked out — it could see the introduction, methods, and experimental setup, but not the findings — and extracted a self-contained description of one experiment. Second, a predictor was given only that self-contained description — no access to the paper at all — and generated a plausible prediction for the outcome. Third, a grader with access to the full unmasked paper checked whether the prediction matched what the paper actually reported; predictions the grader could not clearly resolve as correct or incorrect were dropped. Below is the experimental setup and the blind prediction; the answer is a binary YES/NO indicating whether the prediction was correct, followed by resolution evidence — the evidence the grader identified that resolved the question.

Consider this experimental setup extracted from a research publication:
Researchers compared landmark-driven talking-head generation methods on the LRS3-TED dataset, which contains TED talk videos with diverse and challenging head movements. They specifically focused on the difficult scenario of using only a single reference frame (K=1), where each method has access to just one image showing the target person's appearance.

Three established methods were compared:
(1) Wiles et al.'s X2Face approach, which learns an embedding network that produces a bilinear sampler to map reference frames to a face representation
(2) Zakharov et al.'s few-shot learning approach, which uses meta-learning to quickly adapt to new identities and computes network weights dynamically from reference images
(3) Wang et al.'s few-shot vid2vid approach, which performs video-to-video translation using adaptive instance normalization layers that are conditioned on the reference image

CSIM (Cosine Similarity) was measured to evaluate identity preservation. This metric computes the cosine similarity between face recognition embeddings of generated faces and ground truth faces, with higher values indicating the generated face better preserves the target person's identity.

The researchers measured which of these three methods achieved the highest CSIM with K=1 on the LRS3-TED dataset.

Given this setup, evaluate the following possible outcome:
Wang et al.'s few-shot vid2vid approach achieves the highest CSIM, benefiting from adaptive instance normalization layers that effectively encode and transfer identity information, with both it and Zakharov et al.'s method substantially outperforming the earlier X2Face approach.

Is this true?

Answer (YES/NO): NO